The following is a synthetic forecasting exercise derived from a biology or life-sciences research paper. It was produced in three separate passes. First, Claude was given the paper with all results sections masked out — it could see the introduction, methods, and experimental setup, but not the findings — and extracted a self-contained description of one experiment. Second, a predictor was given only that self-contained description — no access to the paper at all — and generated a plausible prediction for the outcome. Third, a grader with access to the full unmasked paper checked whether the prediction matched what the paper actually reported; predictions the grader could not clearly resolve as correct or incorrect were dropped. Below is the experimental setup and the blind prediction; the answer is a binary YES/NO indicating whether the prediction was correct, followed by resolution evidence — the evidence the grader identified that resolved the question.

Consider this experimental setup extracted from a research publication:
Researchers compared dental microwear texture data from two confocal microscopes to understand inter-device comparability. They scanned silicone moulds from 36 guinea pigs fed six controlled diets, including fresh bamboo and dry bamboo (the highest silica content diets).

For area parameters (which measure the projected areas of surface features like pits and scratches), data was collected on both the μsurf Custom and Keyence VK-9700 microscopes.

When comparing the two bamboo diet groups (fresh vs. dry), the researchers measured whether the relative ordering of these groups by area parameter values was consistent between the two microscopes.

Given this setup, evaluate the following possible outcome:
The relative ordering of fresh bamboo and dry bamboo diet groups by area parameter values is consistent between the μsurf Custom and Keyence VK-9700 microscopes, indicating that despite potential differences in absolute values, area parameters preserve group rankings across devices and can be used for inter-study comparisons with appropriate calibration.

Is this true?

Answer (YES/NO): NO